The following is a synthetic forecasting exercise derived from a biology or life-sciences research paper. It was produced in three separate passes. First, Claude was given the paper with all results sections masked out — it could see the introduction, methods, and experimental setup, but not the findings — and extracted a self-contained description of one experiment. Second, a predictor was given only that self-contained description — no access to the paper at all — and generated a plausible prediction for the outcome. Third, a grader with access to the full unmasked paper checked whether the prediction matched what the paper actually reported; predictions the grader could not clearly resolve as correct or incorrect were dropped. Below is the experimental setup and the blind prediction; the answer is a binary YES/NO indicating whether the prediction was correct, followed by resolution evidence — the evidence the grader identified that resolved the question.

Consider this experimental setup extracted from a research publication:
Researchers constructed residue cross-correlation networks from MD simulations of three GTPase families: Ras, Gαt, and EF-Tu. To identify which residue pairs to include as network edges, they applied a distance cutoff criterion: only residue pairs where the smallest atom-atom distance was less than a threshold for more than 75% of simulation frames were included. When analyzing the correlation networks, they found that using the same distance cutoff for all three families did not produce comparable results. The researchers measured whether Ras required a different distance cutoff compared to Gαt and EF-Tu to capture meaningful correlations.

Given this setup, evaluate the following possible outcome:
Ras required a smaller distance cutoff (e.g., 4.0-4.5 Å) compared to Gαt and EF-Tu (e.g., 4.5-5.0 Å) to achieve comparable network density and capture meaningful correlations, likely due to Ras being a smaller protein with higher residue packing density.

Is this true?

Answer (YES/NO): NO